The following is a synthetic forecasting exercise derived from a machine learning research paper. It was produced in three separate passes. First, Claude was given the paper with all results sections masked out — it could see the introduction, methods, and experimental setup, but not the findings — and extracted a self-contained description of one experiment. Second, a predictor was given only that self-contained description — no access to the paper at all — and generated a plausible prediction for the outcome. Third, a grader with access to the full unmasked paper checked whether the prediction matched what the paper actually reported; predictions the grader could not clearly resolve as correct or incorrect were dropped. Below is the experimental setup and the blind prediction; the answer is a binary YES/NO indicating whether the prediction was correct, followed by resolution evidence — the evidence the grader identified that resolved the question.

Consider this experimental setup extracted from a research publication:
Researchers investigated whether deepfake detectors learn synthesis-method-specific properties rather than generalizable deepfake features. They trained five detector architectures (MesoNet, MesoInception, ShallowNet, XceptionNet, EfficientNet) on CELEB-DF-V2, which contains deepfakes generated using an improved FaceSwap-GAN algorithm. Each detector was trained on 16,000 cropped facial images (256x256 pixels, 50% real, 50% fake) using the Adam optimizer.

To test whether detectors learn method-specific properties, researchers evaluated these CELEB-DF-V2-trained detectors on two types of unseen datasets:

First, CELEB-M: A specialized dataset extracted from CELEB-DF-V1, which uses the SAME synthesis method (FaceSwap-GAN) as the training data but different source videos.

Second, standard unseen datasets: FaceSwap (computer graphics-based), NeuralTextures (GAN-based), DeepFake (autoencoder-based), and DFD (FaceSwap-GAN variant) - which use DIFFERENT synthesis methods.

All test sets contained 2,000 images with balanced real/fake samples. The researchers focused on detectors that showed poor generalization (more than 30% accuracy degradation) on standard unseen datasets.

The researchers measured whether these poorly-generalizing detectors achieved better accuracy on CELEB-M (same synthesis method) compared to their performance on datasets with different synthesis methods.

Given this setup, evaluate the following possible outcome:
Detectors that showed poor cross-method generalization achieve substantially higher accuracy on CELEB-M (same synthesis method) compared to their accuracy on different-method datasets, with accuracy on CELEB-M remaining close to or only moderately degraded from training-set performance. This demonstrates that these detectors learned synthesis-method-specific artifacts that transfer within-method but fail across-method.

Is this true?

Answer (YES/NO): YES